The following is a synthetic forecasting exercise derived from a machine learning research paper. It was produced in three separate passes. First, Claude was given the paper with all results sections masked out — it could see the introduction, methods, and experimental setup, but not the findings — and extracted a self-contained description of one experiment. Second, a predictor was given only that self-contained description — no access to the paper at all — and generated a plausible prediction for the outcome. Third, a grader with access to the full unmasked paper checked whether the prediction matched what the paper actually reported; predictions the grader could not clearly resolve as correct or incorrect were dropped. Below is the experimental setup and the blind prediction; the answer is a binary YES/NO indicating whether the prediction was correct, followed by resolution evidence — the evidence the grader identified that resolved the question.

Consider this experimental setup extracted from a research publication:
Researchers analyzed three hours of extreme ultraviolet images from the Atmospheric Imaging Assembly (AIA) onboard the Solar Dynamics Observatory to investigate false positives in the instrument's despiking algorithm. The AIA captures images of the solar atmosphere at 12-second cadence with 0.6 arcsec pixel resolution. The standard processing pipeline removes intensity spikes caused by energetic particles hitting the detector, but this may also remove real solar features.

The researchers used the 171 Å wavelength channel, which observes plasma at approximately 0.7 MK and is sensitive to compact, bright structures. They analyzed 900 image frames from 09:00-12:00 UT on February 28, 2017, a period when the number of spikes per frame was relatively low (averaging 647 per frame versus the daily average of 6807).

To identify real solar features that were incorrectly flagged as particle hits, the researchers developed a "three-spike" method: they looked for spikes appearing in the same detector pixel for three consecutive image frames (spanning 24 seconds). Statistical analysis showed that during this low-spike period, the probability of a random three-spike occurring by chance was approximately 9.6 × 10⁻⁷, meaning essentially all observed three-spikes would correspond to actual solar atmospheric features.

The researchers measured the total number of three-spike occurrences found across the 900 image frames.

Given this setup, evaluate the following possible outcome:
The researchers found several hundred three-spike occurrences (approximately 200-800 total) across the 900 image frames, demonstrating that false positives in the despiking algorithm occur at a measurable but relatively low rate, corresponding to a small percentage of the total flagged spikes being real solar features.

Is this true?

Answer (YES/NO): NO